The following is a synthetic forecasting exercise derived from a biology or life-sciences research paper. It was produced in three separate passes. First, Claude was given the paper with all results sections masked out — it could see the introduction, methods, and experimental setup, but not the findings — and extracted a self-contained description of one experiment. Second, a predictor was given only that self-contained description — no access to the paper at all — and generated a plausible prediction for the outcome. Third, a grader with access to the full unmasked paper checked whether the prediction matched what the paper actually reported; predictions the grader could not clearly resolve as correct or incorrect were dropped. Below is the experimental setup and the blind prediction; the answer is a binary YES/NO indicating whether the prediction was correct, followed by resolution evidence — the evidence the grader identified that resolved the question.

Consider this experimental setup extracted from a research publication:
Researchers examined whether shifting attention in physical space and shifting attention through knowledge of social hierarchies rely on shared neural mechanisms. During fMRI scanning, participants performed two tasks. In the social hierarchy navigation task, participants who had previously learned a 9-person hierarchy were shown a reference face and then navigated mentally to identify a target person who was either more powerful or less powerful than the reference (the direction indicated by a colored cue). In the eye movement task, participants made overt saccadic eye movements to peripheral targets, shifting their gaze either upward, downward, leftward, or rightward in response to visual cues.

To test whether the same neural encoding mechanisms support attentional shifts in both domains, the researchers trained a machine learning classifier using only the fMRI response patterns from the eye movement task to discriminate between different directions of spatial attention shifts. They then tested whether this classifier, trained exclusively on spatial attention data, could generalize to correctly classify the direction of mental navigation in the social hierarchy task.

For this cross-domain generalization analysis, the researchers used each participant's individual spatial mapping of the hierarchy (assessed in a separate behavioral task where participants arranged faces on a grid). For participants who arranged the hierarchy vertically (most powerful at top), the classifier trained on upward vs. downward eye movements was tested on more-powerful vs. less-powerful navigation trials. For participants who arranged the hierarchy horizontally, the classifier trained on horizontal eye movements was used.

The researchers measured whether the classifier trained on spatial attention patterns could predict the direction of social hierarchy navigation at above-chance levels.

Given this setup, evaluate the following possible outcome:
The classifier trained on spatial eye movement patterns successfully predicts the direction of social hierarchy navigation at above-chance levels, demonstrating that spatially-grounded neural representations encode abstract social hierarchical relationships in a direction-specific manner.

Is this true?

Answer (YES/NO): NO